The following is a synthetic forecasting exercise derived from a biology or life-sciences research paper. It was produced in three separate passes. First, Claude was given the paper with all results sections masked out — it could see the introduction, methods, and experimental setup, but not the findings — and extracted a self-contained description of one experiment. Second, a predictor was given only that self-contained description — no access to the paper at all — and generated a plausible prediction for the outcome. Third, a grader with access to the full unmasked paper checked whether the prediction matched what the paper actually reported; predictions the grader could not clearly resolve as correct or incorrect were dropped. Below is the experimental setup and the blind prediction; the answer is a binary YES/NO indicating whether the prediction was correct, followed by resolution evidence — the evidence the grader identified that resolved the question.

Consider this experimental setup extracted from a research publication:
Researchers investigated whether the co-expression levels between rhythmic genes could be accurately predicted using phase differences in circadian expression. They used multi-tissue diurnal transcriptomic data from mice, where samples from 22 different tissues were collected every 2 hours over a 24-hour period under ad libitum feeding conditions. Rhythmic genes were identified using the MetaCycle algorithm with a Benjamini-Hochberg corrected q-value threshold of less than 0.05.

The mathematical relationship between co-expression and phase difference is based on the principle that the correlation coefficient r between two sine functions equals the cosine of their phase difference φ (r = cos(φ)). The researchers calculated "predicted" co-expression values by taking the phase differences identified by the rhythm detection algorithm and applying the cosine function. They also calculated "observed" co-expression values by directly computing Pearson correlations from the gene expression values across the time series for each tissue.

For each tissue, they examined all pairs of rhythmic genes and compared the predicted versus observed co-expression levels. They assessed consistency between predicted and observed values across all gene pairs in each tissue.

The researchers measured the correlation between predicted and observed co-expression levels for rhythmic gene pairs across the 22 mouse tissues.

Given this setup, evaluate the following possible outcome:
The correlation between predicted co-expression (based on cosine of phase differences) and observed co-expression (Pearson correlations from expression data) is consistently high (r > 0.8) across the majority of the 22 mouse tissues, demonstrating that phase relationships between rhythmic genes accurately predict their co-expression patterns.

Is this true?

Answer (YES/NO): YES